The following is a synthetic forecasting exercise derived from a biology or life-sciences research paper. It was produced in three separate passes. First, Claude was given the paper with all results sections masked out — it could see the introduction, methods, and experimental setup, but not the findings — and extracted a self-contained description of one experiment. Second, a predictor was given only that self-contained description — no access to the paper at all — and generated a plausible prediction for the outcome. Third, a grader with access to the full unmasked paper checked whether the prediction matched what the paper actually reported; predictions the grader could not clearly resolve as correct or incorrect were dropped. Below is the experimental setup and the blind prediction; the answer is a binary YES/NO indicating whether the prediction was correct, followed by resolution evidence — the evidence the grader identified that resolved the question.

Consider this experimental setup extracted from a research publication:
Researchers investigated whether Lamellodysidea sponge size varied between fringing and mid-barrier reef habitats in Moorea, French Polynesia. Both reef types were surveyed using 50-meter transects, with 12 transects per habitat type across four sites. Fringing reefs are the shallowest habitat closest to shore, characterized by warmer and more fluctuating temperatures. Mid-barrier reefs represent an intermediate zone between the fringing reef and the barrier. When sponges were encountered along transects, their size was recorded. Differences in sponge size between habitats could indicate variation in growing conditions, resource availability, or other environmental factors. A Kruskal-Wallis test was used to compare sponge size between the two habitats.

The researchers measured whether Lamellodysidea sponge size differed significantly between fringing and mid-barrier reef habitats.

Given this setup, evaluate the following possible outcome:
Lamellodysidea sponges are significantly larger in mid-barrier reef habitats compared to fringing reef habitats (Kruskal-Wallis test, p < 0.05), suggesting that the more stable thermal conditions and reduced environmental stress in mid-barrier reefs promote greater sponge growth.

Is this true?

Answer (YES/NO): NO